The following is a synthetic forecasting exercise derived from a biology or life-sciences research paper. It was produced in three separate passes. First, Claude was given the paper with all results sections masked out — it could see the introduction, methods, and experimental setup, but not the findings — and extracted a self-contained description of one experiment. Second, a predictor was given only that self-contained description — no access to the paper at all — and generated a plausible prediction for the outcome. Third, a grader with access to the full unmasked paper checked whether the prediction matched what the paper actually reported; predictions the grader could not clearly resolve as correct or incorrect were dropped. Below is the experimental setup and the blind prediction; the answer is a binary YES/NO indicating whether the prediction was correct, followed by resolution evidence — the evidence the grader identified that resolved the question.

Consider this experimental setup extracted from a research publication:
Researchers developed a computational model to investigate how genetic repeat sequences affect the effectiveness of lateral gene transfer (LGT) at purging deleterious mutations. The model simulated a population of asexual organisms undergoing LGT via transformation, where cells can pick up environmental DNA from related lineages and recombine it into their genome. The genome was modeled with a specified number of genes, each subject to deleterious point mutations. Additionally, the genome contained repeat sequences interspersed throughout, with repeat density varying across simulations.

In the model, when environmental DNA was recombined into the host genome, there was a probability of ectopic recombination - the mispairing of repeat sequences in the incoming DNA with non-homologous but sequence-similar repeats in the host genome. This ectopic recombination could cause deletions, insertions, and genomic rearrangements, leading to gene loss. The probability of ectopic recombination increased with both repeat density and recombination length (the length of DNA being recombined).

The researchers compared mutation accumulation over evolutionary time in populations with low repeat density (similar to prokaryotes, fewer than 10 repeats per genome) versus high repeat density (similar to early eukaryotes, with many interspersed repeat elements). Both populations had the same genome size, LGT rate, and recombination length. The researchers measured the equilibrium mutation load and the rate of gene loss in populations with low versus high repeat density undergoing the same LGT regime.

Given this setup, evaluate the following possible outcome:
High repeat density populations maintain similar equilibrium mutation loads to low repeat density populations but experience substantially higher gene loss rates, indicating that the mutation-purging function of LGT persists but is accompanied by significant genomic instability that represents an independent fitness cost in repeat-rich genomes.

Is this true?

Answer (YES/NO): NO